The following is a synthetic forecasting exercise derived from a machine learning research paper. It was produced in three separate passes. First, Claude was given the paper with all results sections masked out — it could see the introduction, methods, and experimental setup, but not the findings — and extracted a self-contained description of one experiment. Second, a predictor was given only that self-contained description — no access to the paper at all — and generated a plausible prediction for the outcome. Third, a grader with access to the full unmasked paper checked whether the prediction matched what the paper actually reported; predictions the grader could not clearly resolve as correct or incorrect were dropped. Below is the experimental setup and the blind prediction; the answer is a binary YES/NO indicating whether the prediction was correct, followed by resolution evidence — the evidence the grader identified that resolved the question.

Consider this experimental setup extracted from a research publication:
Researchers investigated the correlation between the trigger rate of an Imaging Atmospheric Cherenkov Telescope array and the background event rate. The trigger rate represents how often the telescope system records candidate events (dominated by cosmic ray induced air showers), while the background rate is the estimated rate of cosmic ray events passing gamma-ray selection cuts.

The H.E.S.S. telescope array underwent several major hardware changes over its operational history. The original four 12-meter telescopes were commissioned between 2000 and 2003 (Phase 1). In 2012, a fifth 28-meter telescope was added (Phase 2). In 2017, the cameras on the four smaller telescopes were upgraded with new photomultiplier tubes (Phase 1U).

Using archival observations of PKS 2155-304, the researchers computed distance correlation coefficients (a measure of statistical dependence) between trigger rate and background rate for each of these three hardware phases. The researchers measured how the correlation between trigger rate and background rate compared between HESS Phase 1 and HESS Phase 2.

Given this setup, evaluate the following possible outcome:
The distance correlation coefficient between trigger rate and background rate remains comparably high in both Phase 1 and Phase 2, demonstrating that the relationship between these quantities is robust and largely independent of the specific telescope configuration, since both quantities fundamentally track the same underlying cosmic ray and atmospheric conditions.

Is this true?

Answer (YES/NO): NO